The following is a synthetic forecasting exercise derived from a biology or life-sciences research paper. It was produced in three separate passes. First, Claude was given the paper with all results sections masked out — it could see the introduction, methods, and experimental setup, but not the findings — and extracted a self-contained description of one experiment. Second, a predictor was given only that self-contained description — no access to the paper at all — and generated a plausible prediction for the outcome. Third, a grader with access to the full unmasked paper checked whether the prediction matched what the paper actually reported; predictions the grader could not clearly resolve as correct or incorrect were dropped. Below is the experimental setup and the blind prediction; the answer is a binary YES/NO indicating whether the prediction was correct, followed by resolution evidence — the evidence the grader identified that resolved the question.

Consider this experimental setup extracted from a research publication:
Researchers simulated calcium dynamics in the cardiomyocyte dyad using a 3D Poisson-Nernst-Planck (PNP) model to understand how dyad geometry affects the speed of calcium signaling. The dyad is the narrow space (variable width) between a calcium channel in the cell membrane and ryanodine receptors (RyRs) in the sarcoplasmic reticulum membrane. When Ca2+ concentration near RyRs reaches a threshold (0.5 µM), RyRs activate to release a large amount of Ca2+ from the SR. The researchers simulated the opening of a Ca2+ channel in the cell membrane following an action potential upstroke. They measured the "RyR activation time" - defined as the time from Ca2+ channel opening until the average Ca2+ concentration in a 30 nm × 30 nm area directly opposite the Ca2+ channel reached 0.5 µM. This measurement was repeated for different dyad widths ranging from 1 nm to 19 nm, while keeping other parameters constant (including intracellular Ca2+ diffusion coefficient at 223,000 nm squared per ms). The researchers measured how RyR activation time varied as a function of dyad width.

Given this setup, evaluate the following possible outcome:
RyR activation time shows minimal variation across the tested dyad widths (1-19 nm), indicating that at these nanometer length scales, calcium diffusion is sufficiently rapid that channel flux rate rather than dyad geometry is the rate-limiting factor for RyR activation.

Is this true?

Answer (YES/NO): NO